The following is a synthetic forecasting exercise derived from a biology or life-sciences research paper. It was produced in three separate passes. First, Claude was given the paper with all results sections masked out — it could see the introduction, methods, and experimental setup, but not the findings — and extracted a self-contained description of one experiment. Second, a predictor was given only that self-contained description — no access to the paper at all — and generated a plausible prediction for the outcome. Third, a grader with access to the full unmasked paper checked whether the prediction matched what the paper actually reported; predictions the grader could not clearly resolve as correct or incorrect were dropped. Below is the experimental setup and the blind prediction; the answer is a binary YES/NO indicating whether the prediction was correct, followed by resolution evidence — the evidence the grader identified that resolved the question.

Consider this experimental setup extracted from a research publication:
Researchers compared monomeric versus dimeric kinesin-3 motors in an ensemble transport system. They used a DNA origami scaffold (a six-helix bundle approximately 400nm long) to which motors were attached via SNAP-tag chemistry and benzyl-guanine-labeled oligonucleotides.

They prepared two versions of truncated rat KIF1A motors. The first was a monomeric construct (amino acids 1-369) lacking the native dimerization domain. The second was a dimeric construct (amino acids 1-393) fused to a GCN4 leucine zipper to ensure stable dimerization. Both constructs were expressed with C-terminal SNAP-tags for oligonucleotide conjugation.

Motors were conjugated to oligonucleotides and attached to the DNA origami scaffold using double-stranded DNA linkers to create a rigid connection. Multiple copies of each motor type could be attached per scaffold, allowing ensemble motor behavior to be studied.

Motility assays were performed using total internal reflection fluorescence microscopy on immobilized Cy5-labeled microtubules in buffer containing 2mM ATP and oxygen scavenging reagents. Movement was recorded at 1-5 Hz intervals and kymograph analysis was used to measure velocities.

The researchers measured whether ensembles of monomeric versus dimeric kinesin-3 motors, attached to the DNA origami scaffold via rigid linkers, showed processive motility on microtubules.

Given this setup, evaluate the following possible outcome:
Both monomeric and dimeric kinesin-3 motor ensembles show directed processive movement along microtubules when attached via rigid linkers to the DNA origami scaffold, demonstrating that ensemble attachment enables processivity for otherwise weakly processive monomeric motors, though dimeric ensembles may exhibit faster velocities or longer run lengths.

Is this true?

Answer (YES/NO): YES